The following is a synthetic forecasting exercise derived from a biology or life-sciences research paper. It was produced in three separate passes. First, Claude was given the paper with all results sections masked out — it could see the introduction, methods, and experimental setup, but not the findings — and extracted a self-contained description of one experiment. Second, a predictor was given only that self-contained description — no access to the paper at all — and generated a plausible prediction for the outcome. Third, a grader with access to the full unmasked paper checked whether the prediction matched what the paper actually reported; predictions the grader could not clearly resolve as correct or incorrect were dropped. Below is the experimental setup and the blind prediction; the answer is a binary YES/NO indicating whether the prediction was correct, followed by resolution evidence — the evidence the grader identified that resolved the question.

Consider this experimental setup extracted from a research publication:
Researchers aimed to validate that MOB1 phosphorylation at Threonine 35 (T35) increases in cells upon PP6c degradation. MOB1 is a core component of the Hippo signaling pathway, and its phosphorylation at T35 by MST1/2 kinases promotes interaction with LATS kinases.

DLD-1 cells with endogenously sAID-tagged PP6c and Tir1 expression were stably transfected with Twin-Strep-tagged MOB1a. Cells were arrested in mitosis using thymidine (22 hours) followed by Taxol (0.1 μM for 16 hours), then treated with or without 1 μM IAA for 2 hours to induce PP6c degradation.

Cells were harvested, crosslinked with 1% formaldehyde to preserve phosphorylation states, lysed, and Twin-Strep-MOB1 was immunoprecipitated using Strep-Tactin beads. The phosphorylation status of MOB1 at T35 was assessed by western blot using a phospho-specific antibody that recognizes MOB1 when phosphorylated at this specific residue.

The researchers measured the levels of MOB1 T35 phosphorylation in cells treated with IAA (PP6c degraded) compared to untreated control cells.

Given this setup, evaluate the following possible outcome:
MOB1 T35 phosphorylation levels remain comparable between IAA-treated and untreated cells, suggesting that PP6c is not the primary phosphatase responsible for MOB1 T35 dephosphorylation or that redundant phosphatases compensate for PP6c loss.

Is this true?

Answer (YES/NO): NO